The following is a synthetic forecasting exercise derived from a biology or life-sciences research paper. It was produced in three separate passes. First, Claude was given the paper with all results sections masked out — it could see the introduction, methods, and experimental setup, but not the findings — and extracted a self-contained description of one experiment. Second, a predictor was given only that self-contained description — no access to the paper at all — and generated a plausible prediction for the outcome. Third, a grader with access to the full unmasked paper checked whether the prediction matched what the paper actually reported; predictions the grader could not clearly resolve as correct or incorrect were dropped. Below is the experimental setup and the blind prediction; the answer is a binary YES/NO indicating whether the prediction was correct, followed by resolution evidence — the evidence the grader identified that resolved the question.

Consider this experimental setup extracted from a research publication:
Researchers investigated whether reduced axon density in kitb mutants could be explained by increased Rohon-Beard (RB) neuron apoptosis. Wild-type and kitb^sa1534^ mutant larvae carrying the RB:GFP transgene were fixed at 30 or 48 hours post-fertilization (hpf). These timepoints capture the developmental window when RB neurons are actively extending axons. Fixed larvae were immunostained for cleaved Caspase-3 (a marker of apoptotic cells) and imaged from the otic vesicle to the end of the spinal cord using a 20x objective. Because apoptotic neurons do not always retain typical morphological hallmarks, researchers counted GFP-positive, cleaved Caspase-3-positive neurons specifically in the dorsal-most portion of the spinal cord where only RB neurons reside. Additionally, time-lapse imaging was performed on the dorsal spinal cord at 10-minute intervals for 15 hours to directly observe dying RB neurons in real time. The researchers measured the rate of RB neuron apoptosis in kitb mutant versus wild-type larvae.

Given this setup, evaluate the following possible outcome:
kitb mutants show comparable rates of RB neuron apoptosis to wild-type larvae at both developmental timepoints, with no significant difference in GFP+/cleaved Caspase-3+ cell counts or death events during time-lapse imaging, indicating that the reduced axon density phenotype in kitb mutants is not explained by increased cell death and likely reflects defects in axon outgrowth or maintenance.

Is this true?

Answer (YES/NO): YES